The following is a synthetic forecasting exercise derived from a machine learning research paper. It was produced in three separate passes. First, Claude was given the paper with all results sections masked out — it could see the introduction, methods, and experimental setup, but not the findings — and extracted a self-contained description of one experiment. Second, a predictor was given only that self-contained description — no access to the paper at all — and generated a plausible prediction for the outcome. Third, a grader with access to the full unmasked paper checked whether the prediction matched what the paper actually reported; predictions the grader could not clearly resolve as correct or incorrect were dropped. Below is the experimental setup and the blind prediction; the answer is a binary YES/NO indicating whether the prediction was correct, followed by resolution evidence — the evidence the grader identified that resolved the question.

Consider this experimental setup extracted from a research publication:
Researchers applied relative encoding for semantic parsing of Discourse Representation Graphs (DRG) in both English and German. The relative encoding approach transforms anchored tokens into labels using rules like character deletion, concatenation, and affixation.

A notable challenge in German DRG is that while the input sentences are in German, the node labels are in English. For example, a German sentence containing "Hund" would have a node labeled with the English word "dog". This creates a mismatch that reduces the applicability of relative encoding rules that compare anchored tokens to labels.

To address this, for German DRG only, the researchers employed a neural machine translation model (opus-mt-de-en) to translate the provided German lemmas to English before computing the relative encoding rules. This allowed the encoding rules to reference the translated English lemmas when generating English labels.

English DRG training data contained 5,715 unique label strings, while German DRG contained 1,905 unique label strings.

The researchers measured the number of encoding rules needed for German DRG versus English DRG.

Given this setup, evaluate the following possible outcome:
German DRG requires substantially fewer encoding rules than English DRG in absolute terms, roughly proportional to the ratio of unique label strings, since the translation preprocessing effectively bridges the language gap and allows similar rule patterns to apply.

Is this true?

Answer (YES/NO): NO